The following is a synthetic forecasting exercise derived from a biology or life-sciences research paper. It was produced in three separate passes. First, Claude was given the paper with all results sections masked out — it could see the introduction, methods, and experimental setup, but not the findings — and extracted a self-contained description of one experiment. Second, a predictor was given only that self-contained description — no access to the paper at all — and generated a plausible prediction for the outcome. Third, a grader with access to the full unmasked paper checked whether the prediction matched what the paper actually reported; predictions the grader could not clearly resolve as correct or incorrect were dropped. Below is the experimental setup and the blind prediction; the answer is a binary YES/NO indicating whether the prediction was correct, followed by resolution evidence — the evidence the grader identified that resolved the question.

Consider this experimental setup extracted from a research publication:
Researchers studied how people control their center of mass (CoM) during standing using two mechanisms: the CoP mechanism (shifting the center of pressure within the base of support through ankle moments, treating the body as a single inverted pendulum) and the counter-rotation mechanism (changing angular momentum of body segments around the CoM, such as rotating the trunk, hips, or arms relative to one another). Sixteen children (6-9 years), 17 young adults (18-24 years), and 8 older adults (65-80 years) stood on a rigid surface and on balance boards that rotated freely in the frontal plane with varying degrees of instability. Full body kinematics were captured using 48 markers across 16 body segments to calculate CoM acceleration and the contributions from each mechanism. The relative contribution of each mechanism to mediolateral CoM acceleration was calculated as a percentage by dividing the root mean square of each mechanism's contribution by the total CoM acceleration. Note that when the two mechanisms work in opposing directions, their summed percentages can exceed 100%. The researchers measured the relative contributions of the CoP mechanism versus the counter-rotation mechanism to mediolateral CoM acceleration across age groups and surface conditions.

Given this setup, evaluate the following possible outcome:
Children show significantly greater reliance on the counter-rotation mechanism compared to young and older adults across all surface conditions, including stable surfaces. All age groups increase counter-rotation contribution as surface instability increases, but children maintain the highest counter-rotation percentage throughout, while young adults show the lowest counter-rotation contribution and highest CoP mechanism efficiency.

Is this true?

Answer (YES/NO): NO